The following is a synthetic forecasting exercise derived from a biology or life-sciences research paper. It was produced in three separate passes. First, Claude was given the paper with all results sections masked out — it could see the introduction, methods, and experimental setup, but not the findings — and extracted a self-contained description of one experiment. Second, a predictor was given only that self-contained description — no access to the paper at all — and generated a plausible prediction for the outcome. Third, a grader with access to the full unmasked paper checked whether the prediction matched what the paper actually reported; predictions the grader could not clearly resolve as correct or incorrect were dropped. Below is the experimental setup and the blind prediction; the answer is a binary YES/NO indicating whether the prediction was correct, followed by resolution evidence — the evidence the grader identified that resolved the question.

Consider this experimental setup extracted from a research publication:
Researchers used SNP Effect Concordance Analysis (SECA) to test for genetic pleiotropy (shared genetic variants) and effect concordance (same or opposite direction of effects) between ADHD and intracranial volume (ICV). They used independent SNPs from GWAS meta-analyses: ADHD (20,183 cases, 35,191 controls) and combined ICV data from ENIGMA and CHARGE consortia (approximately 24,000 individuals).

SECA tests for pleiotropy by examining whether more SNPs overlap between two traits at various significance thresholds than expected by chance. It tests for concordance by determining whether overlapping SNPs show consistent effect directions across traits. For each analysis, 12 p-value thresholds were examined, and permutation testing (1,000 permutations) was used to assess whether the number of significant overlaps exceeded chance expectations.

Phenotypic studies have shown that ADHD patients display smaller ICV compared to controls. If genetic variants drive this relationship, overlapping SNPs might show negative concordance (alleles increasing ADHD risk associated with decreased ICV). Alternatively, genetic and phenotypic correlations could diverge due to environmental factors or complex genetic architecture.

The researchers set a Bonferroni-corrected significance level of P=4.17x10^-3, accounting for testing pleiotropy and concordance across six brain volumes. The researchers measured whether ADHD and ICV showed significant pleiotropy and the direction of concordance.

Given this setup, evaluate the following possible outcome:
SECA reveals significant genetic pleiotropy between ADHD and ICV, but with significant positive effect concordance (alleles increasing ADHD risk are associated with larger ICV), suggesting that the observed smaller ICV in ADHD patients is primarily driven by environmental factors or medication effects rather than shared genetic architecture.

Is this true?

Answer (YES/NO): NO